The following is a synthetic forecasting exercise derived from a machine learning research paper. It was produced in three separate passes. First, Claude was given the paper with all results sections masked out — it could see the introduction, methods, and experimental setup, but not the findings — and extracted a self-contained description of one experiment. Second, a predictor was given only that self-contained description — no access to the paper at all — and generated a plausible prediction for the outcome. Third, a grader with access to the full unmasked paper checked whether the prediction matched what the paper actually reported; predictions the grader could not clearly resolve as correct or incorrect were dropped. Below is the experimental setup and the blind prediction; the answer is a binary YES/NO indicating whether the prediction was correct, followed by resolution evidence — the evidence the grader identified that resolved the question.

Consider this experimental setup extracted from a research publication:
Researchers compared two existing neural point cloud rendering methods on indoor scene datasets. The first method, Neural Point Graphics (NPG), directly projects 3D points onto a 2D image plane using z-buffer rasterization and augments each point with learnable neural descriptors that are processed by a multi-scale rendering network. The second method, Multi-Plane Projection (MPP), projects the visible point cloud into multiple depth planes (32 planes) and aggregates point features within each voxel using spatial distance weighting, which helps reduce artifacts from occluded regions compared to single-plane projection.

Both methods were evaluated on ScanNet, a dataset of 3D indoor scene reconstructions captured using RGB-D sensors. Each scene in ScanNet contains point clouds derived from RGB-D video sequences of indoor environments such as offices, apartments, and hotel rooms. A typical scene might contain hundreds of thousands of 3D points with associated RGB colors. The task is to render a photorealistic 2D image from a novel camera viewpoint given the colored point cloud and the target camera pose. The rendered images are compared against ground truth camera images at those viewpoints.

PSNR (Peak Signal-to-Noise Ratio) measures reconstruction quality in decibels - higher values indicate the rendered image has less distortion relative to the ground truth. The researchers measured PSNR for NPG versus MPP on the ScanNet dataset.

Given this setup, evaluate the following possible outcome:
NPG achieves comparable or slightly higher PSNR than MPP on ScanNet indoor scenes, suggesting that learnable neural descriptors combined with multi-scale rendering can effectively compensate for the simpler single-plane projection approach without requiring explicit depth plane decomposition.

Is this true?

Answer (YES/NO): YES